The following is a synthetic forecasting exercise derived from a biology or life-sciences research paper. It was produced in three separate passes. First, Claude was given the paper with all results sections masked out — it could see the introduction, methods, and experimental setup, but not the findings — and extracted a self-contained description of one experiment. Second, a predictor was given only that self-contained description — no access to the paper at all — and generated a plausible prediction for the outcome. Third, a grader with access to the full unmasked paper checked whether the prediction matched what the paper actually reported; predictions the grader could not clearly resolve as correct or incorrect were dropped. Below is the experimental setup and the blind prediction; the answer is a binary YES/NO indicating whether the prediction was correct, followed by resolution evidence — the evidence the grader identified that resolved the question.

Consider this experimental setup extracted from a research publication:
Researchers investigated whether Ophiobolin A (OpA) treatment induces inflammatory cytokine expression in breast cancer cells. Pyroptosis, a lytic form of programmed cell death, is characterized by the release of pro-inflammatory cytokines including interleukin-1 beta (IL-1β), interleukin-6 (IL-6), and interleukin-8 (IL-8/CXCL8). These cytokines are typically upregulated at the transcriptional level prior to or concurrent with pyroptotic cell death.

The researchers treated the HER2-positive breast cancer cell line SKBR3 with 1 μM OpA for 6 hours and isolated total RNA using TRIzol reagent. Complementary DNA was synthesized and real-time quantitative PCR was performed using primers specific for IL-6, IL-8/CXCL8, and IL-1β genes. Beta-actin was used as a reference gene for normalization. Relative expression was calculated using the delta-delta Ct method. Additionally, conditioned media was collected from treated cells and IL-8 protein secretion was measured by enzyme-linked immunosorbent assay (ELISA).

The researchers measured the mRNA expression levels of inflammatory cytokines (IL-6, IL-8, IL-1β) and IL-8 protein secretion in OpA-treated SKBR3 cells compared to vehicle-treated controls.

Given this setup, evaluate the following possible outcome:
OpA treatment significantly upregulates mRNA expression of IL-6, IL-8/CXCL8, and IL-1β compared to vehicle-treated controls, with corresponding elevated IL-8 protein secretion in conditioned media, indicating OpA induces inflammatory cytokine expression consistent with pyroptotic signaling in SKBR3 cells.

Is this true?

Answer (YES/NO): NO